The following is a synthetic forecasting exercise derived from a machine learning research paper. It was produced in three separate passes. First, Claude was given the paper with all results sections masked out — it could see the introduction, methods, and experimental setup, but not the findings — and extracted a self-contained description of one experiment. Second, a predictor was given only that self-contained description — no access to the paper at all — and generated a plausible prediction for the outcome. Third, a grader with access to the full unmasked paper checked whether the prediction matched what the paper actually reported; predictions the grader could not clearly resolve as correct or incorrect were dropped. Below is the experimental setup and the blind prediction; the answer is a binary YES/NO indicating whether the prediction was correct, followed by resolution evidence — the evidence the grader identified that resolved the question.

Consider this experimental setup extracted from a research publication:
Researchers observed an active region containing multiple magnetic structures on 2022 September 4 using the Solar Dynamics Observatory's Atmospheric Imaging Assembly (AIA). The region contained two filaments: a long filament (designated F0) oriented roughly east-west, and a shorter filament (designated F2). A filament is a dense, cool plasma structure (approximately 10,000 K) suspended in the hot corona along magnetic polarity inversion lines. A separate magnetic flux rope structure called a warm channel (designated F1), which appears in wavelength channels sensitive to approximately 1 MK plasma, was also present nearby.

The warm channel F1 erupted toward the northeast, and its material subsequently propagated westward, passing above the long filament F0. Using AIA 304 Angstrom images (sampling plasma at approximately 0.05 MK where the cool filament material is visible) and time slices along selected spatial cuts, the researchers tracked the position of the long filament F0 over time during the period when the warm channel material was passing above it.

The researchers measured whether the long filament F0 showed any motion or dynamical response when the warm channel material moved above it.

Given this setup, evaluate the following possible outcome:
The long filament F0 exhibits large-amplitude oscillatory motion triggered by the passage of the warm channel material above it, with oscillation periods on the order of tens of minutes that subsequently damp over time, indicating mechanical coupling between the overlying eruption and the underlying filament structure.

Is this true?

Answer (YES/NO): NO